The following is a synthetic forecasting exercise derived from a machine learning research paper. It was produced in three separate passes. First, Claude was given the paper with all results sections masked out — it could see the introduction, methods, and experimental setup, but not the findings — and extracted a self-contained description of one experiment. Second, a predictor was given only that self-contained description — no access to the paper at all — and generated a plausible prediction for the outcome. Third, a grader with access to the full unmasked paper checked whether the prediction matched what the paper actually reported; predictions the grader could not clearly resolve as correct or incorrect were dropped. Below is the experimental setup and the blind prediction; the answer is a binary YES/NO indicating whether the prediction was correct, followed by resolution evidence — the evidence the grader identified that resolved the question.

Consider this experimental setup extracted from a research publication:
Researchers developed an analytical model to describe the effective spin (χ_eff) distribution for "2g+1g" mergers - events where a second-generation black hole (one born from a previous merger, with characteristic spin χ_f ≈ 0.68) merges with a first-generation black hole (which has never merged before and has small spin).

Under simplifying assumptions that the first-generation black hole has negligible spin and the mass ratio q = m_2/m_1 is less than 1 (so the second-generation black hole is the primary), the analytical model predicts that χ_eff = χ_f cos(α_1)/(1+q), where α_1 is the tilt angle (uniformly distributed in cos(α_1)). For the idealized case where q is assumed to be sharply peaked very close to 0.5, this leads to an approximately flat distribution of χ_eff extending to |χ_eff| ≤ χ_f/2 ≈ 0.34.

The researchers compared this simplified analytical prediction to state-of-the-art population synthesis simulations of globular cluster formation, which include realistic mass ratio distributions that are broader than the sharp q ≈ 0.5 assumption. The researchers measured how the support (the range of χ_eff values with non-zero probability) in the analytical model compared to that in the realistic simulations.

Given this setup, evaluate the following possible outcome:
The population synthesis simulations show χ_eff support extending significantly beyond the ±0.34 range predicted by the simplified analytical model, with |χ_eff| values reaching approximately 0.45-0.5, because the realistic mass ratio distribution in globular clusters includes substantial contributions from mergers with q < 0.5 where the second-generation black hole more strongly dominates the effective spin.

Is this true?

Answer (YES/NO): NO